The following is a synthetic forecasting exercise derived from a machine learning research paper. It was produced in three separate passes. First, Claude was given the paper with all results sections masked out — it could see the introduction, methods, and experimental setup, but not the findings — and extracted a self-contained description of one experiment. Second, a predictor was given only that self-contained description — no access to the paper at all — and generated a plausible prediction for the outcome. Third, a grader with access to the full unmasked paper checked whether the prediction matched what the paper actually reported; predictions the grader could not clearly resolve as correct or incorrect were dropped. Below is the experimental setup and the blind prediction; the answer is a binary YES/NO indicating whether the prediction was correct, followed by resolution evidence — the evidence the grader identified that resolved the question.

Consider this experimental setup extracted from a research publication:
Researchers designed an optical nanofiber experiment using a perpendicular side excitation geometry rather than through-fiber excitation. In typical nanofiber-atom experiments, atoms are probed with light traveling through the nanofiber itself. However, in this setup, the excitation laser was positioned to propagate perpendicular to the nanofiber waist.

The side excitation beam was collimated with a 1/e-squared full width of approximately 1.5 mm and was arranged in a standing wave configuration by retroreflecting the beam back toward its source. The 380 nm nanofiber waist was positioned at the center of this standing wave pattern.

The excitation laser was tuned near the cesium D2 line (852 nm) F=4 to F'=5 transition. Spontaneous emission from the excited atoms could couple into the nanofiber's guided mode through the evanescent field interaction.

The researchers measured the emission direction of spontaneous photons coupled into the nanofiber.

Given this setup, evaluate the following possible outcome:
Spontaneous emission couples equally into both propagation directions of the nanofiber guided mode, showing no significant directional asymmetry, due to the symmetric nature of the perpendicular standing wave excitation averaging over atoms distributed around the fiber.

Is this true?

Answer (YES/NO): YES